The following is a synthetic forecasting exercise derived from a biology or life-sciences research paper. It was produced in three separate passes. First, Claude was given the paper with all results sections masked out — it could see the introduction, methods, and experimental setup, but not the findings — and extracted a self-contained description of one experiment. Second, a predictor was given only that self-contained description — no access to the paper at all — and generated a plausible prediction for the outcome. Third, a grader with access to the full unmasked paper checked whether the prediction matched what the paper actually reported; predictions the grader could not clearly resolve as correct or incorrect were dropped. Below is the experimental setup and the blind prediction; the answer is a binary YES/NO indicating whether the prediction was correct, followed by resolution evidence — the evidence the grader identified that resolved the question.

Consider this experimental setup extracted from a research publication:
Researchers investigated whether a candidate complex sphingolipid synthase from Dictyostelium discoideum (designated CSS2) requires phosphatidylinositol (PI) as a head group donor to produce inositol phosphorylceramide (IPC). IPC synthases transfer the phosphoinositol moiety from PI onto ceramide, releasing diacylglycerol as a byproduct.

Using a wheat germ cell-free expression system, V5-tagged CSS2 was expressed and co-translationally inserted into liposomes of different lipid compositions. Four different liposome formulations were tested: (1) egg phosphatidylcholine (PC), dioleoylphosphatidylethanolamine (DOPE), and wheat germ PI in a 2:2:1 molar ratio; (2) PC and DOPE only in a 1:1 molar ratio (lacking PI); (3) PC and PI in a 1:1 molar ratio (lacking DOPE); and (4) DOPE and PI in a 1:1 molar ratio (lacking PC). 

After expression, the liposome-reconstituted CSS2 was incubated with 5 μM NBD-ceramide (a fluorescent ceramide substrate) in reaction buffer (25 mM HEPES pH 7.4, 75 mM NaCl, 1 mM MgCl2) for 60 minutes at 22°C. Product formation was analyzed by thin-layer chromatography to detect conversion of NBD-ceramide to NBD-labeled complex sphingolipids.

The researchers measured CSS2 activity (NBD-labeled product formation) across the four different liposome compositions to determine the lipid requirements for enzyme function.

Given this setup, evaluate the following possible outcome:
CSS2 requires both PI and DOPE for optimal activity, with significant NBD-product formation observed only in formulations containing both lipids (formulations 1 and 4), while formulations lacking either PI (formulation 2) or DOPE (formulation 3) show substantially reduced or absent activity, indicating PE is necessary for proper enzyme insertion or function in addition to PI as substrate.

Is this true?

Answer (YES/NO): NO